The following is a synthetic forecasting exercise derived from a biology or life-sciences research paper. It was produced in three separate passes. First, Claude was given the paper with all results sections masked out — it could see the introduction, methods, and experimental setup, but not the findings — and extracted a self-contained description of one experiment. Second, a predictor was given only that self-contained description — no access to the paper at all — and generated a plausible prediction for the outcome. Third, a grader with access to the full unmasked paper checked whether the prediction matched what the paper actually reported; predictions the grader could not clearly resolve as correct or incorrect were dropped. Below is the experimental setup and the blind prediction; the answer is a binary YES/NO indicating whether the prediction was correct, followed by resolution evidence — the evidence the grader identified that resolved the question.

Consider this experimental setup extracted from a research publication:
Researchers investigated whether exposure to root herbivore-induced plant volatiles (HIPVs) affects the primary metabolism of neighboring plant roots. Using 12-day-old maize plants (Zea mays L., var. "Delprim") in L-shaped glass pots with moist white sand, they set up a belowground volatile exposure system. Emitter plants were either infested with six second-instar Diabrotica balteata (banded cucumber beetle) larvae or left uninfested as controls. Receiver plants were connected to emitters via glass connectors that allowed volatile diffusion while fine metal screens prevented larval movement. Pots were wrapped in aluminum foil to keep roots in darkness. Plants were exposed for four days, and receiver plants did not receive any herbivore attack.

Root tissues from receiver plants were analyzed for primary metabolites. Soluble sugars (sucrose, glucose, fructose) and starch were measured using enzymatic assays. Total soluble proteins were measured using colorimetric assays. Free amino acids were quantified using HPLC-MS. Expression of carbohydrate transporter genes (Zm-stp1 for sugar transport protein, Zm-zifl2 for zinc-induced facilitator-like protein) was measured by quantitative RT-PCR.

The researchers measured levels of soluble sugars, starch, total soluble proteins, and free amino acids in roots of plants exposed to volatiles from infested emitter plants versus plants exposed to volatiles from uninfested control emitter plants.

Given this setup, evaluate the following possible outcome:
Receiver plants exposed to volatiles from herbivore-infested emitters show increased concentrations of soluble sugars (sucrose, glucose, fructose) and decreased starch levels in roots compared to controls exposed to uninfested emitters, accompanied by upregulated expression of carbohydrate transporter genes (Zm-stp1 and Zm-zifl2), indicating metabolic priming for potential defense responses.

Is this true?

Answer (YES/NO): NO